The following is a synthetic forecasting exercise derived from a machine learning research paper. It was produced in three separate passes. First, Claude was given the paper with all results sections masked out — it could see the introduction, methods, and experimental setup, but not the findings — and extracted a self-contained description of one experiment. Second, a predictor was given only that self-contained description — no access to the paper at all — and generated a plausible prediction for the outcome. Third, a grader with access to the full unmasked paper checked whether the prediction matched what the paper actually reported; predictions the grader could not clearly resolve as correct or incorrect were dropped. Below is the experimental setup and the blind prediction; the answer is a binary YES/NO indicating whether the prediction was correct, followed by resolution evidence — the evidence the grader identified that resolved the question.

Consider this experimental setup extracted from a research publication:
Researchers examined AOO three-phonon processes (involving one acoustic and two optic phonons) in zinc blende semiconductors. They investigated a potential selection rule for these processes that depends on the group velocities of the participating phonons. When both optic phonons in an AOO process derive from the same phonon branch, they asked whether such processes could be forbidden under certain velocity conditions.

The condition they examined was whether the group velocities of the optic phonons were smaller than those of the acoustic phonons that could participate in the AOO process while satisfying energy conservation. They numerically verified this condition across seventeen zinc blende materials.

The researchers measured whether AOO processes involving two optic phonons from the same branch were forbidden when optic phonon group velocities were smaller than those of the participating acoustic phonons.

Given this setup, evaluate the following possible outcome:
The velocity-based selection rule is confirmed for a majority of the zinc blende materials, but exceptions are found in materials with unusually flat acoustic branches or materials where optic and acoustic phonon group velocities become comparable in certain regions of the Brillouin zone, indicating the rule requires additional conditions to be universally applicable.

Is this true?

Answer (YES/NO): NO